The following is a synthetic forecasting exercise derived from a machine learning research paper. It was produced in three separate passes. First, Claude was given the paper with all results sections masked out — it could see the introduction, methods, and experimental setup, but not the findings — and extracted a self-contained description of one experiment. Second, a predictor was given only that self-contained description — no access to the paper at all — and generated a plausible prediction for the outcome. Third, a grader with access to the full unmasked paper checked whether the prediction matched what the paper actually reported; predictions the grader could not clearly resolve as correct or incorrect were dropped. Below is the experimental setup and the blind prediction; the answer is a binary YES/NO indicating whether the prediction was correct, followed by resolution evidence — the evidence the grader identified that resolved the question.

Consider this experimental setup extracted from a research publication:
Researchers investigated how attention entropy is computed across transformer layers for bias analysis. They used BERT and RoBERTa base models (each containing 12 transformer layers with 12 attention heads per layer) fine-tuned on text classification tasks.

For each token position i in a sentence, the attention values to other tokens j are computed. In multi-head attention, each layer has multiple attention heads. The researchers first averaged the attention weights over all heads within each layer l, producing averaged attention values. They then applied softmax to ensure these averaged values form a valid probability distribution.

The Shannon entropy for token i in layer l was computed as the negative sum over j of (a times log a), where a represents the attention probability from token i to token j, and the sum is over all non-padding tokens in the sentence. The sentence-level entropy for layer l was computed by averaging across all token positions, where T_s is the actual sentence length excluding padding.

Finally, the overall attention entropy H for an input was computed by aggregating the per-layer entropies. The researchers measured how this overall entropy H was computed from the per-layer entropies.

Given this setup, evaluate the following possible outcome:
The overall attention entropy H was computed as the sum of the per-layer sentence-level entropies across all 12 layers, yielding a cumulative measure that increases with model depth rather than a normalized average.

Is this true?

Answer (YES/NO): YES